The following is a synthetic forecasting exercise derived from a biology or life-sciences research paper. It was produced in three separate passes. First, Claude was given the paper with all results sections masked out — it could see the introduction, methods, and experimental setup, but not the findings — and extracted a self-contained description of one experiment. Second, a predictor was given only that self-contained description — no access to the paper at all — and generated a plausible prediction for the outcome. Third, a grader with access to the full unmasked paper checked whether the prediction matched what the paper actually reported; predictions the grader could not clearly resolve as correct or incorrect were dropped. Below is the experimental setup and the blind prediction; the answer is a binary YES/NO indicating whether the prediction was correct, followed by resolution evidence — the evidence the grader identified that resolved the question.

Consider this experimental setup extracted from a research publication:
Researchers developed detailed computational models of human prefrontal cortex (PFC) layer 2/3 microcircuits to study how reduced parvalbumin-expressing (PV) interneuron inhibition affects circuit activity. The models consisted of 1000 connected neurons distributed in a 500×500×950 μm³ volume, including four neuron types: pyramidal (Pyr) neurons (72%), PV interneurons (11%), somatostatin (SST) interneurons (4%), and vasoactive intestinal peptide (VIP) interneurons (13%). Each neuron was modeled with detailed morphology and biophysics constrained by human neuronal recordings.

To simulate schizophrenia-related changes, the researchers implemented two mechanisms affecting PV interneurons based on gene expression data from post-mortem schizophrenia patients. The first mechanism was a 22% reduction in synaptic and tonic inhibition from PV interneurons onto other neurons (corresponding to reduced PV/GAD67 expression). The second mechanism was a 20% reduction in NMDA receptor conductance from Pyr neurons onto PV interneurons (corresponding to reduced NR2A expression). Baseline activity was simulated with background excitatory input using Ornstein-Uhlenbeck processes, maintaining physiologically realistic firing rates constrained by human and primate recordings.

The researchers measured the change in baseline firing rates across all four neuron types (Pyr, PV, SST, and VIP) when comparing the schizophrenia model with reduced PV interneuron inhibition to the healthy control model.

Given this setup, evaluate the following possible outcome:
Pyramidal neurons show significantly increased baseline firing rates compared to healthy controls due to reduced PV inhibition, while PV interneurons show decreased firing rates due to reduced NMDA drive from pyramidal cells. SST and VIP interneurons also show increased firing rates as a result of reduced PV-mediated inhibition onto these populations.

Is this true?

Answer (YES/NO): NO